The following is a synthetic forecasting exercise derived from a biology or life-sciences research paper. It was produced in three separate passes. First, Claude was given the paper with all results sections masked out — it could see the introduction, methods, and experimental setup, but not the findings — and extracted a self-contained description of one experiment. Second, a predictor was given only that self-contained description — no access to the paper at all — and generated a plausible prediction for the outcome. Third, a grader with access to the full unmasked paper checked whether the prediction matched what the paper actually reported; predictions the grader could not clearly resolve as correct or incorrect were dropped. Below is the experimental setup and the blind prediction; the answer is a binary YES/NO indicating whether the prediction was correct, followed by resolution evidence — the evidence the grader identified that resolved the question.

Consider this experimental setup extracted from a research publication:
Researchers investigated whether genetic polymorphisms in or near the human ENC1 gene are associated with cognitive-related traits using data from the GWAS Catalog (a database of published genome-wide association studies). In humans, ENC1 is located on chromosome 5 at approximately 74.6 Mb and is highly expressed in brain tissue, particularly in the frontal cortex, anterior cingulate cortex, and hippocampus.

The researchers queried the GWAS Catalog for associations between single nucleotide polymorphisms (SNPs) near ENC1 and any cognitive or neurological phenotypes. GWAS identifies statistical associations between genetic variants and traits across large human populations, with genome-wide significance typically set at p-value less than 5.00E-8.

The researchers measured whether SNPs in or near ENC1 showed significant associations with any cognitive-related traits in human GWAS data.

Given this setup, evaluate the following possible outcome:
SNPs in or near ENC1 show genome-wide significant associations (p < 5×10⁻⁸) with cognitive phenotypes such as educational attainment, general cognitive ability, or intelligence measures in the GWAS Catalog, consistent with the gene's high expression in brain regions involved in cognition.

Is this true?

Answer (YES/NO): NO